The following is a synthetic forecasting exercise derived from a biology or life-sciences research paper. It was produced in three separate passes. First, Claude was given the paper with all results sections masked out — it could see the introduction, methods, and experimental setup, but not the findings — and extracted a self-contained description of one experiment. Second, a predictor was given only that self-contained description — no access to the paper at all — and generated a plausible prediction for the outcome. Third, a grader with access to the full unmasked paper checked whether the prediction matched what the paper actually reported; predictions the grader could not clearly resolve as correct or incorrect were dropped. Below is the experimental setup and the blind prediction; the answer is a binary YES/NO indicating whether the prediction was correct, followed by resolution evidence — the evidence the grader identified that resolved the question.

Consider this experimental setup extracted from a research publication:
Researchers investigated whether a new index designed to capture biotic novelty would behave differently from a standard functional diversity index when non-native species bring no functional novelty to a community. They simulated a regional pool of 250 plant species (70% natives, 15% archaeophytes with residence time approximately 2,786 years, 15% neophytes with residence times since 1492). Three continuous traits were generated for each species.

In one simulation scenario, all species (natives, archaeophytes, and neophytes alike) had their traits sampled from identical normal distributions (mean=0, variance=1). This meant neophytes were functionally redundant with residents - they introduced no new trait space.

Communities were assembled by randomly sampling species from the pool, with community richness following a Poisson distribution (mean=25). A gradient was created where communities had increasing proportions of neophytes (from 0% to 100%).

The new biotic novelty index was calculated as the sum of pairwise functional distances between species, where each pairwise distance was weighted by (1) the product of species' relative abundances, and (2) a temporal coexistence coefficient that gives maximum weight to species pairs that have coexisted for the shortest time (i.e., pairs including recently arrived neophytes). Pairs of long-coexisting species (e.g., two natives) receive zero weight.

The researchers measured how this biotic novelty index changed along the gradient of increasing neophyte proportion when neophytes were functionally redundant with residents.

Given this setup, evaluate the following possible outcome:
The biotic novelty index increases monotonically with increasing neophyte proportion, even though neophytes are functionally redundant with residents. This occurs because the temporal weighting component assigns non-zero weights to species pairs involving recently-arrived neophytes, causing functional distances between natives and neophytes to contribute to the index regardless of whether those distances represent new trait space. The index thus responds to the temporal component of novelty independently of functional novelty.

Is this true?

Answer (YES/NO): YES